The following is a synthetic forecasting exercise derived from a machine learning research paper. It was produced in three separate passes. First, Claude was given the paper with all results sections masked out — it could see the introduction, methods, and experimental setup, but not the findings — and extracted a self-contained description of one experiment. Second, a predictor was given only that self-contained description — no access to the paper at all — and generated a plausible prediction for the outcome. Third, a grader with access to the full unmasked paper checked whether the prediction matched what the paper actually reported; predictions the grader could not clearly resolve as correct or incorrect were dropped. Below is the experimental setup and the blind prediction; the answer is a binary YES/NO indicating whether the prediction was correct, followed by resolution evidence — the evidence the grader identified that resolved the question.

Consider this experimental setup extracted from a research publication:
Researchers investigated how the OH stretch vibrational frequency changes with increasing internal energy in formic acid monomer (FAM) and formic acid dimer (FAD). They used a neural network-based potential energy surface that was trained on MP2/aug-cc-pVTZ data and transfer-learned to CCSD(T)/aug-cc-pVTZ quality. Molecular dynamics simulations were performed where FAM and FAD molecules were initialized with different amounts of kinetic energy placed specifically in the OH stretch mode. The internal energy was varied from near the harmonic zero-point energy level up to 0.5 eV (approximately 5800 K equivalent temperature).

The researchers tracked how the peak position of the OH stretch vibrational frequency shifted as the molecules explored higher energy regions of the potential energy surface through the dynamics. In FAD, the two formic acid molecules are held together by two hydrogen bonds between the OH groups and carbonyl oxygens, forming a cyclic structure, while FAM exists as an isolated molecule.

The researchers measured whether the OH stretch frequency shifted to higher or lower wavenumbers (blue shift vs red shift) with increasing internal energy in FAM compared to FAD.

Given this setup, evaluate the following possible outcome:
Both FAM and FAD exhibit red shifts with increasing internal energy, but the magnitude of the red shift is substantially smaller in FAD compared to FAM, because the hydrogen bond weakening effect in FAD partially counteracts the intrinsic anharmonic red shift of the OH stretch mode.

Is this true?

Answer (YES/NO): NO